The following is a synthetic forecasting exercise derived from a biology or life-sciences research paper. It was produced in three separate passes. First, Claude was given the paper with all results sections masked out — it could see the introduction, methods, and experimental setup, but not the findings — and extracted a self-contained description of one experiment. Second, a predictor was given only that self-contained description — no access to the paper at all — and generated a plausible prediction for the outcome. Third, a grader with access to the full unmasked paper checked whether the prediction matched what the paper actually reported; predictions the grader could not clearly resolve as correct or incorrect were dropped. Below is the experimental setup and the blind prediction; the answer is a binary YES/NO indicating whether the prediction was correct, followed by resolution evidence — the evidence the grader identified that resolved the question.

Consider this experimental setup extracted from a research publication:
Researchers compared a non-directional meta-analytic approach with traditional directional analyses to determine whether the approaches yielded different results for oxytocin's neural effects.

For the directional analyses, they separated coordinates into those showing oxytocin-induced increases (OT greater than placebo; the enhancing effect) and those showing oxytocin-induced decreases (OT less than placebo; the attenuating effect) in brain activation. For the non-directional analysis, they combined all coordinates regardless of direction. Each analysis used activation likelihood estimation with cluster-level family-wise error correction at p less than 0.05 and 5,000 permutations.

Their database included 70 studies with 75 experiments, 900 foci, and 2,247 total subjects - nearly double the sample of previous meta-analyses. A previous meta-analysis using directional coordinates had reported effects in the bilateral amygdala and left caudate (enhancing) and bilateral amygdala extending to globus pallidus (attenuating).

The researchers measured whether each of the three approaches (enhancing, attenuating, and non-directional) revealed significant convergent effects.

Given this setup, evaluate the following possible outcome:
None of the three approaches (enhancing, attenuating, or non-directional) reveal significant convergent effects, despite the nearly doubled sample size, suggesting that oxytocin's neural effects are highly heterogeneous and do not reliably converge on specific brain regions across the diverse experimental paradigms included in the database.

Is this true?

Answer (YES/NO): NO